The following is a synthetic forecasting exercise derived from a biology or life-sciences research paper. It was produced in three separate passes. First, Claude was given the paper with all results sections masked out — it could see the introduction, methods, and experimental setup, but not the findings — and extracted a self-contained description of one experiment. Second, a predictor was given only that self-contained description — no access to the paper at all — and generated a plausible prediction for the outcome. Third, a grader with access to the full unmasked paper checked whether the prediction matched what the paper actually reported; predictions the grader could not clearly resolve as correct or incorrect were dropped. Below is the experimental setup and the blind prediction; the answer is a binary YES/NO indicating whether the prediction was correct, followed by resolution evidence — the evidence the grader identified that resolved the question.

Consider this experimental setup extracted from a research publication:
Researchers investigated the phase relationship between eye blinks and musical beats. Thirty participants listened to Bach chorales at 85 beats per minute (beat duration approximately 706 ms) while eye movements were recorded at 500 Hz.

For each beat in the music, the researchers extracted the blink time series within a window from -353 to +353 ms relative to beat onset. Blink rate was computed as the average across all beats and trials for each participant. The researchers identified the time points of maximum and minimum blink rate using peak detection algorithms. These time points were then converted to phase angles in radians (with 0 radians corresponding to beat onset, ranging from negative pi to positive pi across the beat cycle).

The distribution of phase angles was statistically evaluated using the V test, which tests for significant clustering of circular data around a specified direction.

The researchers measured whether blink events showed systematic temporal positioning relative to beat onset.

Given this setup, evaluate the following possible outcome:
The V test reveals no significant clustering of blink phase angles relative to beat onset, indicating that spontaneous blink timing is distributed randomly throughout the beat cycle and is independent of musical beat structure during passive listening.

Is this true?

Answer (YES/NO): NO